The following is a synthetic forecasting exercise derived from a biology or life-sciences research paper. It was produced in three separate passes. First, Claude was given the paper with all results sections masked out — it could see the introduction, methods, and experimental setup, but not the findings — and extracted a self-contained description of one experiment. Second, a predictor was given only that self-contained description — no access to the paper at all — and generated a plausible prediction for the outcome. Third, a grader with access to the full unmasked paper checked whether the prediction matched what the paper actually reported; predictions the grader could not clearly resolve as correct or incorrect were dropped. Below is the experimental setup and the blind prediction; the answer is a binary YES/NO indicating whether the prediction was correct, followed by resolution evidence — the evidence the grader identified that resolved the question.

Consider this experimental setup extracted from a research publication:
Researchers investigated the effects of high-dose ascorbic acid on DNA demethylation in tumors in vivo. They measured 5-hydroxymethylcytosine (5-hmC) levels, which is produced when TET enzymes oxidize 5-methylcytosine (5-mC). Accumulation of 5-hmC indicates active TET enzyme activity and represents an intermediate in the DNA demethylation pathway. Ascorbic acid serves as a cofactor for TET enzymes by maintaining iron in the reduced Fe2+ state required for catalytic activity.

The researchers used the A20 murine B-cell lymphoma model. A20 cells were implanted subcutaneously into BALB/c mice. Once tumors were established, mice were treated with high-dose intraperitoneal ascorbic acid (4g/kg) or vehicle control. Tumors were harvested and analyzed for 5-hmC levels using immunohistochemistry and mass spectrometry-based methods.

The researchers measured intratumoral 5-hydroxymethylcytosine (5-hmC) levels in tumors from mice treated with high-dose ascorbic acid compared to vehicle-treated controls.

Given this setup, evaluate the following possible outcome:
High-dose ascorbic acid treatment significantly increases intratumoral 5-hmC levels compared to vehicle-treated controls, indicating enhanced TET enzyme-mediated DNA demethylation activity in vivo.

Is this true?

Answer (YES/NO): YES